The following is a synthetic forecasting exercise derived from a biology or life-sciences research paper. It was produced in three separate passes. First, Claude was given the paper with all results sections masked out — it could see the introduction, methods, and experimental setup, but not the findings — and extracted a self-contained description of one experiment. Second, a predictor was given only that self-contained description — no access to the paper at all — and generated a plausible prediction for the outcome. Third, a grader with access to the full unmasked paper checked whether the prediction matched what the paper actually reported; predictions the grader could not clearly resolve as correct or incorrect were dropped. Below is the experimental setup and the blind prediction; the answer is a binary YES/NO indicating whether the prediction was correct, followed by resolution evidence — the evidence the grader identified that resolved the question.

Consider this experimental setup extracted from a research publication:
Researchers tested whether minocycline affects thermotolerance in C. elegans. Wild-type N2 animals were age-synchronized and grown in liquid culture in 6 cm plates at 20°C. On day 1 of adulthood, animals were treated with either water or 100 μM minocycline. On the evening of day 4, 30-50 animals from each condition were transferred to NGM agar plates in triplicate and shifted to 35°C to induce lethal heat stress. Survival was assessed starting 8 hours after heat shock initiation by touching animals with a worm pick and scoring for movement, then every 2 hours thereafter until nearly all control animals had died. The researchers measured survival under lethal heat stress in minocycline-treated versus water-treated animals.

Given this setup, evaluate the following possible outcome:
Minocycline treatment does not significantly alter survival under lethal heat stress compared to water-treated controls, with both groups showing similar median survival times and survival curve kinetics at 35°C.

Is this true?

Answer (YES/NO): NO